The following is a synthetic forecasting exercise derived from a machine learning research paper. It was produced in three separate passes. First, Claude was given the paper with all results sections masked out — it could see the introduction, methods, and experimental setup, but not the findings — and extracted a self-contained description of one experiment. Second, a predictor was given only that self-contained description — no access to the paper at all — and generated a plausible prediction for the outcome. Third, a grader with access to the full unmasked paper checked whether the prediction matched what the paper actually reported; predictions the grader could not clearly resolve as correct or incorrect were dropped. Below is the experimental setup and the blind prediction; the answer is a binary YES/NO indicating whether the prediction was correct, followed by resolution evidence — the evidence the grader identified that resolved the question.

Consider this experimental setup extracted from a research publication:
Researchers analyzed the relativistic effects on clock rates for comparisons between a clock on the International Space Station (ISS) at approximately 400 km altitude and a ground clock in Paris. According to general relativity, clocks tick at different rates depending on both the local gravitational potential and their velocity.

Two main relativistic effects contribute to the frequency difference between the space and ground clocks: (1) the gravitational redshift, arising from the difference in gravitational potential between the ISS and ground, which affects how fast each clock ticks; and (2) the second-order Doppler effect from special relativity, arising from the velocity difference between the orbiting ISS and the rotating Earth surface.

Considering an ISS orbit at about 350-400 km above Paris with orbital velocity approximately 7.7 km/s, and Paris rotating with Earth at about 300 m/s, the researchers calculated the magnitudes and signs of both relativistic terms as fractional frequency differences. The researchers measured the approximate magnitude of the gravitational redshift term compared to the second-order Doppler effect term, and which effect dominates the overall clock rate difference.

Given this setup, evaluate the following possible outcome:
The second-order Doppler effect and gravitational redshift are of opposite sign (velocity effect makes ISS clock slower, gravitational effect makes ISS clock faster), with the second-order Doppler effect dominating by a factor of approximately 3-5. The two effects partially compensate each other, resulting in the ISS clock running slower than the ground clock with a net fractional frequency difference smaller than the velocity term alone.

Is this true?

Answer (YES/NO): NO